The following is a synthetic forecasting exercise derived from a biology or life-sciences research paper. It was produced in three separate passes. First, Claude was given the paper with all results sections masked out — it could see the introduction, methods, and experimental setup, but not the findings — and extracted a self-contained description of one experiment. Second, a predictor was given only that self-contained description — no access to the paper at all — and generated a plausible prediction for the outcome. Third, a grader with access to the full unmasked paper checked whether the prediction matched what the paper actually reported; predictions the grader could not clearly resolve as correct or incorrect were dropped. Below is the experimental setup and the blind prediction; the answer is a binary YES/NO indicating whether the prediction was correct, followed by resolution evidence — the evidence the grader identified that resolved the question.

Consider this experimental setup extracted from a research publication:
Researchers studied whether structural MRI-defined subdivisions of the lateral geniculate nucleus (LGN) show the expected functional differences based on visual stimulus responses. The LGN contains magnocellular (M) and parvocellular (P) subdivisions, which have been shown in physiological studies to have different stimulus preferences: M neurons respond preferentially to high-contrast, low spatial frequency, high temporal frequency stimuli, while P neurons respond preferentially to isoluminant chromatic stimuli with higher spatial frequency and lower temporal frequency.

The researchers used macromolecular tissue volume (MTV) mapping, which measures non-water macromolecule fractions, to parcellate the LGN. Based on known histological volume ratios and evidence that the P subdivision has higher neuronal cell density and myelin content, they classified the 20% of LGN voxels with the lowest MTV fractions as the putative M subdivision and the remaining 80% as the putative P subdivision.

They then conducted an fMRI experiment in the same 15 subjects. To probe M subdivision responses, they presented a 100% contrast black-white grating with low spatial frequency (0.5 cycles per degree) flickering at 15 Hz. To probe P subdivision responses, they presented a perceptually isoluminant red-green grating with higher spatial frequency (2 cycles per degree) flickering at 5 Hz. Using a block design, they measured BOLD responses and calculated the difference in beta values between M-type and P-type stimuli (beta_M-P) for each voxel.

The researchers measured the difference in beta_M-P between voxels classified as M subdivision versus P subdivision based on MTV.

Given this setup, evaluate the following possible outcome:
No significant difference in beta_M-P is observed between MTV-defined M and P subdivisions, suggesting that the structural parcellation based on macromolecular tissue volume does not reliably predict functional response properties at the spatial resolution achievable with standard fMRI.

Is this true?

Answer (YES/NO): NO